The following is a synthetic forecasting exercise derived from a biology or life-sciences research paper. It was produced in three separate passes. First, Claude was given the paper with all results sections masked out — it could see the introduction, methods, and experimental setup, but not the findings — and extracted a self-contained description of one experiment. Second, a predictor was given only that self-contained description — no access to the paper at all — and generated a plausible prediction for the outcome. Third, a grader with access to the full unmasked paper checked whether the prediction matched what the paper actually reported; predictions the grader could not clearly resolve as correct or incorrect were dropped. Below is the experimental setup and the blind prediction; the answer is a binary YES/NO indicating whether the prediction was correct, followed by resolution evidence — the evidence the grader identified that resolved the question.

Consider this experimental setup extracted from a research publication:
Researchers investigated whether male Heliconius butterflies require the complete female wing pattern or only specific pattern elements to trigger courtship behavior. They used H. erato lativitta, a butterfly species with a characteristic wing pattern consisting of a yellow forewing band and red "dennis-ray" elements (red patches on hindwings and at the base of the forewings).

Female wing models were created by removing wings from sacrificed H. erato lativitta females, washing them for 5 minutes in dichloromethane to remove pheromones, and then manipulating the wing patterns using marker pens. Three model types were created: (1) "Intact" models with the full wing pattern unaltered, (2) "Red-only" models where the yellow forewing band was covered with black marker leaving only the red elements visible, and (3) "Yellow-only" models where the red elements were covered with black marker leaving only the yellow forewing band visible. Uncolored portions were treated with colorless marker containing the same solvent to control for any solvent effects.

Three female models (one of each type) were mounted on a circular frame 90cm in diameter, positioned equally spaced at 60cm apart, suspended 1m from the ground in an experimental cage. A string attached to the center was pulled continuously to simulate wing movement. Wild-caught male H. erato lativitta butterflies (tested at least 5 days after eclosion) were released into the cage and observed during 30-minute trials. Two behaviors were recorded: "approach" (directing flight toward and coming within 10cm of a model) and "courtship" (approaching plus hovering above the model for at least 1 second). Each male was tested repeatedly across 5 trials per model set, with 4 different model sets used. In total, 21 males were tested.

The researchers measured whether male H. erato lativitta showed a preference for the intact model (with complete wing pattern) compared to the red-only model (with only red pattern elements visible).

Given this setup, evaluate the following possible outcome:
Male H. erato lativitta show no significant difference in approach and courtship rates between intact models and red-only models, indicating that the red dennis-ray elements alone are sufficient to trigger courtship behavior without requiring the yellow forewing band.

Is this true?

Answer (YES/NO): YES